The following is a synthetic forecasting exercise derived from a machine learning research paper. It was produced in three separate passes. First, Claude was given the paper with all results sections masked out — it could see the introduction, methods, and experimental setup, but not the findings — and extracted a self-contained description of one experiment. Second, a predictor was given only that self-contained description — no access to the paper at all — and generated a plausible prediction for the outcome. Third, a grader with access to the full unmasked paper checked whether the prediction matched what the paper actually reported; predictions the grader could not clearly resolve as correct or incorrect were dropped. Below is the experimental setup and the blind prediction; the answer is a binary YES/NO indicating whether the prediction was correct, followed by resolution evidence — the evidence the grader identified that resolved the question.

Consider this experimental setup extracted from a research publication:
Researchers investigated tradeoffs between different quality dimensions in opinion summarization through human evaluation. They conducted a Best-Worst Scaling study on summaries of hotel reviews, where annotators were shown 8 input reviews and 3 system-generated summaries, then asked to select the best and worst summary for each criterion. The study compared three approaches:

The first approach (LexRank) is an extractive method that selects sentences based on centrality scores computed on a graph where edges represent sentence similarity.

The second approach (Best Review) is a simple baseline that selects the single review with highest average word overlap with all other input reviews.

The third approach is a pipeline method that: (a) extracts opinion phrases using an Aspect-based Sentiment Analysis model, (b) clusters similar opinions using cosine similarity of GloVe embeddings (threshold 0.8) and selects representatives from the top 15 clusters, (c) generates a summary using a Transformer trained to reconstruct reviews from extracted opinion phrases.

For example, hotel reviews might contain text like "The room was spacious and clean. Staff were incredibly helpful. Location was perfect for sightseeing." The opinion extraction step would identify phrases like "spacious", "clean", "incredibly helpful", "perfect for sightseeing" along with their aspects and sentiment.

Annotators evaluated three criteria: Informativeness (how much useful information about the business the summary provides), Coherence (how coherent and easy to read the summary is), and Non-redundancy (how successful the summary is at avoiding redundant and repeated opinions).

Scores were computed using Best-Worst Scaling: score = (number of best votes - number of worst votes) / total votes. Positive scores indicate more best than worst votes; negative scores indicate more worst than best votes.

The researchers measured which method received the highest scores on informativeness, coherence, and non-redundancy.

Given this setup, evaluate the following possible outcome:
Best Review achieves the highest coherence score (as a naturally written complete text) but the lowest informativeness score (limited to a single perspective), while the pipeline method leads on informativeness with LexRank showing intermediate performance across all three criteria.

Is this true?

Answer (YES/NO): NO